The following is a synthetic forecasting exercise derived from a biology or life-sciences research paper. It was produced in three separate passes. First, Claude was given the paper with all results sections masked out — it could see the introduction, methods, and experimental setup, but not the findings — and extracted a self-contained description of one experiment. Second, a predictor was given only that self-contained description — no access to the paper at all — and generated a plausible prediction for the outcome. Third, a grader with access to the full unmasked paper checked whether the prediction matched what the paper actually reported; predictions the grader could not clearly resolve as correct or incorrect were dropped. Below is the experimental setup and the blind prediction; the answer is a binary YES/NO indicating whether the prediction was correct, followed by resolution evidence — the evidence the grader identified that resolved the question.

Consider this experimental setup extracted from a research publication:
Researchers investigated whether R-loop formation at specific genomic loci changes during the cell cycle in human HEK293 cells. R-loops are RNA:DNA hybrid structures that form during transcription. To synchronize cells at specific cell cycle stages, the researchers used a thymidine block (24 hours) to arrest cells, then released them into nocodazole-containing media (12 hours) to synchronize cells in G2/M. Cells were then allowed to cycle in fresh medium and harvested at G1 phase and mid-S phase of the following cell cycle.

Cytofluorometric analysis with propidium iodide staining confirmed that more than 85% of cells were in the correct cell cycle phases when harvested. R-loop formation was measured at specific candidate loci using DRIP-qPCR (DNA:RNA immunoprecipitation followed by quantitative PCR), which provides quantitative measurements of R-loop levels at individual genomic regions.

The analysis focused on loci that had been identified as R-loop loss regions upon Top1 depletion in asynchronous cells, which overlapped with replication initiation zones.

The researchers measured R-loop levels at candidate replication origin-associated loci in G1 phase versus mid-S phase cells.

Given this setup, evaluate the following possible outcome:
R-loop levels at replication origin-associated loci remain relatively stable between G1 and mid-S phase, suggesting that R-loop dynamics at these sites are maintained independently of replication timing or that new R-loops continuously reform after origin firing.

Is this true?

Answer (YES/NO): YES